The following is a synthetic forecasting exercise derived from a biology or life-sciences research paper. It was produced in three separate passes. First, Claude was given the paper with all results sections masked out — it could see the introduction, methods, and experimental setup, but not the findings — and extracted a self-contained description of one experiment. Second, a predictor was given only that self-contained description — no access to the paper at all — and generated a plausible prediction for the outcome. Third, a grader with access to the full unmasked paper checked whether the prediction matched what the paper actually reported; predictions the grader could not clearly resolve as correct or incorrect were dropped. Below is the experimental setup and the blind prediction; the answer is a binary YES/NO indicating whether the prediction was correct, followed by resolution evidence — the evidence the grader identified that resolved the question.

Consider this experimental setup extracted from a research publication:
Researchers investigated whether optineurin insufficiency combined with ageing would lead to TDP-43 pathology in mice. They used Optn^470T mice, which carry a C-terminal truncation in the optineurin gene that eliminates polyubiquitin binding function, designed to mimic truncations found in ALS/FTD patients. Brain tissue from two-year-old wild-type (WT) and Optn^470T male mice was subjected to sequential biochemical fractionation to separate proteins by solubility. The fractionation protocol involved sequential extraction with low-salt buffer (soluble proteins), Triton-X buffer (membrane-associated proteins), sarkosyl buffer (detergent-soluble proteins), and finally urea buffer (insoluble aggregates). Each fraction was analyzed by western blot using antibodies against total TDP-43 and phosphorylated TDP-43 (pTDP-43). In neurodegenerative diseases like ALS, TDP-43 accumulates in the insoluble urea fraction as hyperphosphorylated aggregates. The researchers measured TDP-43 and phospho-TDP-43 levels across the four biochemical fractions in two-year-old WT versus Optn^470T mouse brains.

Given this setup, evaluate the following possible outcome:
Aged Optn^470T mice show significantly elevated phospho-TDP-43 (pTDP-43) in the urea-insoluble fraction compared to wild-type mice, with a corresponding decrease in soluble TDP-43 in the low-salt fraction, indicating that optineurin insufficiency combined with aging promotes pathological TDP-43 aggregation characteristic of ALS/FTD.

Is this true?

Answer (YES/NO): NO